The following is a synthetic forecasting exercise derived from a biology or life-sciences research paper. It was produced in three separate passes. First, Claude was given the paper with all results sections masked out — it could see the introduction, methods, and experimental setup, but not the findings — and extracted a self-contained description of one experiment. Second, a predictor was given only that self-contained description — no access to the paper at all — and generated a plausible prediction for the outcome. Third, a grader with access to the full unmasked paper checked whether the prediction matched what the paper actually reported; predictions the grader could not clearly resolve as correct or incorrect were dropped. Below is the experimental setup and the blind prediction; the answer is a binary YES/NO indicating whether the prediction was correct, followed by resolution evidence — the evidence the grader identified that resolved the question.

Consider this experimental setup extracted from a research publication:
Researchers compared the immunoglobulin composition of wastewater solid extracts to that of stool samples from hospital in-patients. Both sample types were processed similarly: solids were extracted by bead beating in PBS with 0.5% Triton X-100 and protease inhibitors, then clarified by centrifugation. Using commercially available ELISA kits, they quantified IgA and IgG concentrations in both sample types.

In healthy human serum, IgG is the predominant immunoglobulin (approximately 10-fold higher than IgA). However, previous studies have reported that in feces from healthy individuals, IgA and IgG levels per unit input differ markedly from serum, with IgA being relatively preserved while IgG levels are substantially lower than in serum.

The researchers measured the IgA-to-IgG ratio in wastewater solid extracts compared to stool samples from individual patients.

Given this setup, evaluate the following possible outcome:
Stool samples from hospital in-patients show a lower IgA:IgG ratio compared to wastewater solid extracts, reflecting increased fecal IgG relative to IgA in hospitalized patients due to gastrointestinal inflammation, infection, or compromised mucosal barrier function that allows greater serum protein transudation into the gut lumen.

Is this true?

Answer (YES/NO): NO